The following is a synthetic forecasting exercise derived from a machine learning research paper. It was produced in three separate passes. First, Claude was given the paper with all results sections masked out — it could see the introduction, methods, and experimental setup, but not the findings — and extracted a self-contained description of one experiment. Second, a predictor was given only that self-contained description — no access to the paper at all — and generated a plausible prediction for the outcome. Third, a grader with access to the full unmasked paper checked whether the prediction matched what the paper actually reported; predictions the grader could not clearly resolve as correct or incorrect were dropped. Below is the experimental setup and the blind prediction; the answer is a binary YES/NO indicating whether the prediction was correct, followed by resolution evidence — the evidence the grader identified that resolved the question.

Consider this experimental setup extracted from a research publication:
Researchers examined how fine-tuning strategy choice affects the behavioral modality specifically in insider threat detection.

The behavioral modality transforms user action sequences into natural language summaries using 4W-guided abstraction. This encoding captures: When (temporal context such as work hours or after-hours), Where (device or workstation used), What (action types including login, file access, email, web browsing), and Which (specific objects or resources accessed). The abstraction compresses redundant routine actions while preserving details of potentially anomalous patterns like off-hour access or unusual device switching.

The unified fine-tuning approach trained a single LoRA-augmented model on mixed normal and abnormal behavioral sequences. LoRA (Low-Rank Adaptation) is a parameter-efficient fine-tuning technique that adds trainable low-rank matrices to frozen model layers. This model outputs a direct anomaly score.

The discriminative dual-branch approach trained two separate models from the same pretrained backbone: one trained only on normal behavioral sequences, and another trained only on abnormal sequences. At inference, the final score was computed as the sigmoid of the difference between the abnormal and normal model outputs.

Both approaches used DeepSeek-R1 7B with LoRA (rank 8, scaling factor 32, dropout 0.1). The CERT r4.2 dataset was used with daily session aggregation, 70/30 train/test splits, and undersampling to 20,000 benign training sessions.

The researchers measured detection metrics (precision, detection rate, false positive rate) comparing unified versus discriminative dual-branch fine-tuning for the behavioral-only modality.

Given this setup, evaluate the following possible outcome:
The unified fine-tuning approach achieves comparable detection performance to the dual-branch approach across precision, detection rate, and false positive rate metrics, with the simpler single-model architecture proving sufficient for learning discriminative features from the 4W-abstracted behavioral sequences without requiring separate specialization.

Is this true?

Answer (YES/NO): NO